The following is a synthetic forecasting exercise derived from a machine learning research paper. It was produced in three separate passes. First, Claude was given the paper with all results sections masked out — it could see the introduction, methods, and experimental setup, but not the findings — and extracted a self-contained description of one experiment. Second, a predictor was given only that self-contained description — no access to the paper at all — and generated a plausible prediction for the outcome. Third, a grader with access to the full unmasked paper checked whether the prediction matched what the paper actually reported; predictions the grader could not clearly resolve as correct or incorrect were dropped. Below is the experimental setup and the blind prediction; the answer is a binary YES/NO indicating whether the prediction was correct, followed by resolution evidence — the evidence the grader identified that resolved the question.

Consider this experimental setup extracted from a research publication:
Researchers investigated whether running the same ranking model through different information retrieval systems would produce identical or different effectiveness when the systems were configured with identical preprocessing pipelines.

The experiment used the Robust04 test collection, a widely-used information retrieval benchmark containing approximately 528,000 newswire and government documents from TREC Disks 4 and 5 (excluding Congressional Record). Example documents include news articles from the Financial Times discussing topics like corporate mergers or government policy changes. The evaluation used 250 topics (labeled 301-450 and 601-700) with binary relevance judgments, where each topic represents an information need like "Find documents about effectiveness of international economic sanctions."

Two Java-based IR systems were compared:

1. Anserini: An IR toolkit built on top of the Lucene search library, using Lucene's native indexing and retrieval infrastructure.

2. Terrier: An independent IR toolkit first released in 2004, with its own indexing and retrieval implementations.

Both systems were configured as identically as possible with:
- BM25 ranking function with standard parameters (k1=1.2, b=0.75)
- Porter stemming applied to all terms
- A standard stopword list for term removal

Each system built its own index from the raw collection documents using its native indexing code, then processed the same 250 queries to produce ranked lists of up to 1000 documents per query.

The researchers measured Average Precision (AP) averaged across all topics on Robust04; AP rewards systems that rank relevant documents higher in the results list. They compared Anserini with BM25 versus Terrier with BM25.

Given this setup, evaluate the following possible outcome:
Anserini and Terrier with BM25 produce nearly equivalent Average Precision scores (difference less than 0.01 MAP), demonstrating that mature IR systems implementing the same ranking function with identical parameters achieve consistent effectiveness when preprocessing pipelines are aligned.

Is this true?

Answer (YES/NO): YES